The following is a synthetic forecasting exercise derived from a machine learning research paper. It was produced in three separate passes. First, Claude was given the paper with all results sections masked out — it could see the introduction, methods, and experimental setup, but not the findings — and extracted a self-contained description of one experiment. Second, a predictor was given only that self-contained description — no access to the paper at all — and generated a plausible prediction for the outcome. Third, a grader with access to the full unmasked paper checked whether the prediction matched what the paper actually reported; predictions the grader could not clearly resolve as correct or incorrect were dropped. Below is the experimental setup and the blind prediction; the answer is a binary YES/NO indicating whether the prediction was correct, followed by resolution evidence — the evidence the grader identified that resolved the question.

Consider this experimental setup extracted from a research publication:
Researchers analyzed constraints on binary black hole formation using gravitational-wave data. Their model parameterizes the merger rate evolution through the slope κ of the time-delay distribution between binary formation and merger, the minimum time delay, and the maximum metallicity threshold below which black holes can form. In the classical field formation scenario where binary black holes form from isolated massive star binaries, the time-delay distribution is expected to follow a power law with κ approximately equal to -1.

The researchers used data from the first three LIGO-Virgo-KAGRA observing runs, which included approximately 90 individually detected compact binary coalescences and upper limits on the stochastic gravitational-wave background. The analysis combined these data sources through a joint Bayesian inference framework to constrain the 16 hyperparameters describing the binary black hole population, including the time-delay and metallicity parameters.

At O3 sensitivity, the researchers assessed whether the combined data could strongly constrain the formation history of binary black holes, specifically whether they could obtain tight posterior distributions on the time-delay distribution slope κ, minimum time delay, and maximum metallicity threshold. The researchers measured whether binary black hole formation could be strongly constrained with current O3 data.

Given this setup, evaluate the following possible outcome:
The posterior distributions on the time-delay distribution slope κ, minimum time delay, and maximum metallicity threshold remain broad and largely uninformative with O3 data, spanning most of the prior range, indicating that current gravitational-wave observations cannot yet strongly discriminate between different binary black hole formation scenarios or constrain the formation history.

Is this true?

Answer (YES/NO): NO